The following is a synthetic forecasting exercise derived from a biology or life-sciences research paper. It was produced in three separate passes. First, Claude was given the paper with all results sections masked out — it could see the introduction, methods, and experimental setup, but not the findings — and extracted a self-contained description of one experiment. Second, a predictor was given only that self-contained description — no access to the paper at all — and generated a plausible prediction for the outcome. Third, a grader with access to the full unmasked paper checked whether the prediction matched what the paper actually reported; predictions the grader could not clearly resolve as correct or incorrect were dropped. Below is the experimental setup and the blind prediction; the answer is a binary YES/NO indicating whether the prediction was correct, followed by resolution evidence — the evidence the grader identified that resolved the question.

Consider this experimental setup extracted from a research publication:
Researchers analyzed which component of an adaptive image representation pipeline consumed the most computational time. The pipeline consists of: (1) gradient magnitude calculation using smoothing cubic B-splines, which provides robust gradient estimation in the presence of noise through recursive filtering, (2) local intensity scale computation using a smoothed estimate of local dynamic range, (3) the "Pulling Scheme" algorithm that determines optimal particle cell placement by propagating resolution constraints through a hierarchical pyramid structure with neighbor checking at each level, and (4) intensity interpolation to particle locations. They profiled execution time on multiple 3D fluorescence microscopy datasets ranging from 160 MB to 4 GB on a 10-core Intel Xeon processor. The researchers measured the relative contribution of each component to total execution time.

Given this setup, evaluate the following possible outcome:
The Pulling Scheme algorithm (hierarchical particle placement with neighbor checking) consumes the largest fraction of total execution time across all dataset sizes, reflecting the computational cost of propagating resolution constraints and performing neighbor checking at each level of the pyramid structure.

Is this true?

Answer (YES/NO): NO